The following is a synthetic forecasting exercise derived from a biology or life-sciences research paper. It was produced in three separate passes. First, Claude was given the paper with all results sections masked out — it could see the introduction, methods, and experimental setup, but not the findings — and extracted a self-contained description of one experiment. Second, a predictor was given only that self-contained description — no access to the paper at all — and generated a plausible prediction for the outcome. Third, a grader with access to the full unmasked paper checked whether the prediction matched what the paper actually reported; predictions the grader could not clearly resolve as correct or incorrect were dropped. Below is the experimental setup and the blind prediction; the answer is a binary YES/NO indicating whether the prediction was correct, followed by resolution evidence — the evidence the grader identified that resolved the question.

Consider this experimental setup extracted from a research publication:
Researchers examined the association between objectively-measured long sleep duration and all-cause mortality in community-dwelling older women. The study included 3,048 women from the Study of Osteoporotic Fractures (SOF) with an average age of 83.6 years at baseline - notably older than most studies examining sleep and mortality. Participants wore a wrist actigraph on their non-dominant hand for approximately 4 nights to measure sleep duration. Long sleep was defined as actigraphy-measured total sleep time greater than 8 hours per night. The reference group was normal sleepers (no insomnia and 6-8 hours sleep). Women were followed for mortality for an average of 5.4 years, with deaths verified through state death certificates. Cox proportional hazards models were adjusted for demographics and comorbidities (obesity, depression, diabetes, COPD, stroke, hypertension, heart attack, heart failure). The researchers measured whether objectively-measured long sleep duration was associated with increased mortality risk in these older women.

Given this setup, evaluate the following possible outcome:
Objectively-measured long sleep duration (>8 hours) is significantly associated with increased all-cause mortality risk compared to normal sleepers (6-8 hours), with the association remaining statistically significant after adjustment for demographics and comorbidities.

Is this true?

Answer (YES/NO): YES